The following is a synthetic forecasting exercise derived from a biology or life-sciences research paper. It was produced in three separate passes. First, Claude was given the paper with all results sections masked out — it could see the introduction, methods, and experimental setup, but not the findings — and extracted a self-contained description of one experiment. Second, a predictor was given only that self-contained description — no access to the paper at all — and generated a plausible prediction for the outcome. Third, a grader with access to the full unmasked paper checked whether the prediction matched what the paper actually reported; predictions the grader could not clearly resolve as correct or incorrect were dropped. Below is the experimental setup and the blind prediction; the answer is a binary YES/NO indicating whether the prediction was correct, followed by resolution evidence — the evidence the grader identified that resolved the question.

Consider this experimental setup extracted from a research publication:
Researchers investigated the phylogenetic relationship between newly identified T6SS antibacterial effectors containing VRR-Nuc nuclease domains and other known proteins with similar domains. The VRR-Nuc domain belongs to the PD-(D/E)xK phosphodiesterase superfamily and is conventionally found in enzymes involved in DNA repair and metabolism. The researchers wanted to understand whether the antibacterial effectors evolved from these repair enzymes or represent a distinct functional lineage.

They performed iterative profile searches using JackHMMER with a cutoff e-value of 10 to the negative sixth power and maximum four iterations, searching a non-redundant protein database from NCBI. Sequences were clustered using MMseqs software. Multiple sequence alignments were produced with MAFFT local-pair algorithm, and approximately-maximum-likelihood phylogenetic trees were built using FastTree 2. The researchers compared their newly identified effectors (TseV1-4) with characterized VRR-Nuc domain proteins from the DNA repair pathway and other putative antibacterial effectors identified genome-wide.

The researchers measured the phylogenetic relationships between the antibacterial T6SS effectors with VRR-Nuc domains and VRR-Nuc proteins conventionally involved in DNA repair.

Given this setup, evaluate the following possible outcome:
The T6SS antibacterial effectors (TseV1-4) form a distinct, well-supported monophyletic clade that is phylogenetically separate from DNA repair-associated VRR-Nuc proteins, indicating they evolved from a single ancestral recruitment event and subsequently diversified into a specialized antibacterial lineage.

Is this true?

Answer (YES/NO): YES